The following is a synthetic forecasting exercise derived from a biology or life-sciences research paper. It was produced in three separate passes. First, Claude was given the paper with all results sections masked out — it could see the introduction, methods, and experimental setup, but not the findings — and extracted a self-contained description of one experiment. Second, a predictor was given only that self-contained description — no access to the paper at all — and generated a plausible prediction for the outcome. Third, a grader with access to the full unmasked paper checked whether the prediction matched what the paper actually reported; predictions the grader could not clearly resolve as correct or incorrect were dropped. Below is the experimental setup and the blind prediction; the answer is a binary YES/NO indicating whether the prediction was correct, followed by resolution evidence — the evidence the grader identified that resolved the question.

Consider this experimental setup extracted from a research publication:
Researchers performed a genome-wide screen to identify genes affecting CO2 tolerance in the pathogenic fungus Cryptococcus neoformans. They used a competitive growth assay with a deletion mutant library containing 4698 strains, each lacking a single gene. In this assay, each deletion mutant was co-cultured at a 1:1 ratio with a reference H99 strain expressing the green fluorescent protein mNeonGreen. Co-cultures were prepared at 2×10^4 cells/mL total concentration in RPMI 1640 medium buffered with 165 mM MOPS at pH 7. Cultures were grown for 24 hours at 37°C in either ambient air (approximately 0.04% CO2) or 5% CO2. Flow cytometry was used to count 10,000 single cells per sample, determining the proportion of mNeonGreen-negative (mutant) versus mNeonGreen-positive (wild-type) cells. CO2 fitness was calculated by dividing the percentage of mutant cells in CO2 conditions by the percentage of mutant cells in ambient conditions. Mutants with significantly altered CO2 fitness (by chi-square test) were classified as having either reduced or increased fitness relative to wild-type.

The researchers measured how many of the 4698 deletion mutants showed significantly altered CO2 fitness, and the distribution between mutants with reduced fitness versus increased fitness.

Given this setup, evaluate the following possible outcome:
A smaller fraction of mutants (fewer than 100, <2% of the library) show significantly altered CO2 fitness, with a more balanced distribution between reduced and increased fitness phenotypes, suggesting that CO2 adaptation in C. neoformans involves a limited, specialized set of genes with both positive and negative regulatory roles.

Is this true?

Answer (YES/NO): NO